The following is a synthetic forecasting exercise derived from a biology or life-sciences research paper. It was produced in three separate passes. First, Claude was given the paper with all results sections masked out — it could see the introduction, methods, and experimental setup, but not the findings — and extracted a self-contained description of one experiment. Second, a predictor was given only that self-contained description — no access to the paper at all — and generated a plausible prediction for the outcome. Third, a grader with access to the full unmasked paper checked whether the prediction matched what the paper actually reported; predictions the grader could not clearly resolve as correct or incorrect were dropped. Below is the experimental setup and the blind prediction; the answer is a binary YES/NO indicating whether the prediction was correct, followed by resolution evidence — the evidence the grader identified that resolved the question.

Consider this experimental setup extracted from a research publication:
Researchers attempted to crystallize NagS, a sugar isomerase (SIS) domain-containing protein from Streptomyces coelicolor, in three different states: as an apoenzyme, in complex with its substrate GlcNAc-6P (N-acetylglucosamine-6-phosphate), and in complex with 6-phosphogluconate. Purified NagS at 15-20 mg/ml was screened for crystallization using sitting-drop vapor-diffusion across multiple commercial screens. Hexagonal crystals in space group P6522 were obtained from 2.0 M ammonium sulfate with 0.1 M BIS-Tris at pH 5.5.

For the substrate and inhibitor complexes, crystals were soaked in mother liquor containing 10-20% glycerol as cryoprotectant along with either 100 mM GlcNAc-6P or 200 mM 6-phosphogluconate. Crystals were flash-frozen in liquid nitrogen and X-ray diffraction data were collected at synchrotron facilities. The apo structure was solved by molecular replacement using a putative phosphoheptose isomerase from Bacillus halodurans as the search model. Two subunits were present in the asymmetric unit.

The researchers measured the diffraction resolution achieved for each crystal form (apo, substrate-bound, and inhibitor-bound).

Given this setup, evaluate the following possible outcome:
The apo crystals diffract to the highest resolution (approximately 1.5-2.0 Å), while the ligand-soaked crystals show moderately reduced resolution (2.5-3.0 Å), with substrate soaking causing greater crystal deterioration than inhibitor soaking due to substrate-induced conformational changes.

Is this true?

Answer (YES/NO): NO